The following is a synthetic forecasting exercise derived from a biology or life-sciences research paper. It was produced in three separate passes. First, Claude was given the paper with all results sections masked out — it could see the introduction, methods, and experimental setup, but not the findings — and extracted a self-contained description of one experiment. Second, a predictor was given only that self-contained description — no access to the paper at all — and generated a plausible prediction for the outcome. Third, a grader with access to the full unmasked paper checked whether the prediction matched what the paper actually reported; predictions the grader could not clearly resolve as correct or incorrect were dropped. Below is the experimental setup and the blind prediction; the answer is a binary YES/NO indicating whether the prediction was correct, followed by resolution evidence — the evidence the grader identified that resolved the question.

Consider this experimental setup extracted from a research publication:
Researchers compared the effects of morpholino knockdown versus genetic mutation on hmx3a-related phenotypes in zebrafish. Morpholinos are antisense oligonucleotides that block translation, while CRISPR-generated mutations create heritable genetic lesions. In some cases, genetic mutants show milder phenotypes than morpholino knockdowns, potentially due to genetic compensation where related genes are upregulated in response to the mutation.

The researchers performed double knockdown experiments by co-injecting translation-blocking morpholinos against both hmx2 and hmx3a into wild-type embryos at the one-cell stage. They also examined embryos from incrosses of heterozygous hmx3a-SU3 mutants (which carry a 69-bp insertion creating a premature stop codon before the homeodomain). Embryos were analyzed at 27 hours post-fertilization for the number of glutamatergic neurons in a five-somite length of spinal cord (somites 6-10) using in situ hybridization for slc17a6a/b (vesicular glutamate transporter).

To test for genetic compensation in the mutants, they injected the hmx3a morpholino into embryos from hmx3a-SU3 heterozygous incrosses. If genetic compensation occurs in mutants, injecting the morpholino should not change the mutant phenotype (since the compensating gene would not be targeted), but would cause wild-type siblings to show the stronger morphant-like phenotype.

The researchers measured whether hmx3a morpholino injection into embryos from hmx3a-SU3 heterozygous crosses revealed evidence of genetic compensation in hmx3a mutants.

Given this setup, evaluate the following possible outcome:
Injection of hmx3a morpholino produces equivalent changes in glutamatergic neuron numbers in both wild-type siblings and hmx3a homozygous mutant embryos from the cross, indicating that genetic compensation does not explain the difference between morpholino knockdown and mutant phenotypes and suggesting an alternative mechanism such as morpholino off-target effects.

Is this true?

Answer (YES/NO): YES